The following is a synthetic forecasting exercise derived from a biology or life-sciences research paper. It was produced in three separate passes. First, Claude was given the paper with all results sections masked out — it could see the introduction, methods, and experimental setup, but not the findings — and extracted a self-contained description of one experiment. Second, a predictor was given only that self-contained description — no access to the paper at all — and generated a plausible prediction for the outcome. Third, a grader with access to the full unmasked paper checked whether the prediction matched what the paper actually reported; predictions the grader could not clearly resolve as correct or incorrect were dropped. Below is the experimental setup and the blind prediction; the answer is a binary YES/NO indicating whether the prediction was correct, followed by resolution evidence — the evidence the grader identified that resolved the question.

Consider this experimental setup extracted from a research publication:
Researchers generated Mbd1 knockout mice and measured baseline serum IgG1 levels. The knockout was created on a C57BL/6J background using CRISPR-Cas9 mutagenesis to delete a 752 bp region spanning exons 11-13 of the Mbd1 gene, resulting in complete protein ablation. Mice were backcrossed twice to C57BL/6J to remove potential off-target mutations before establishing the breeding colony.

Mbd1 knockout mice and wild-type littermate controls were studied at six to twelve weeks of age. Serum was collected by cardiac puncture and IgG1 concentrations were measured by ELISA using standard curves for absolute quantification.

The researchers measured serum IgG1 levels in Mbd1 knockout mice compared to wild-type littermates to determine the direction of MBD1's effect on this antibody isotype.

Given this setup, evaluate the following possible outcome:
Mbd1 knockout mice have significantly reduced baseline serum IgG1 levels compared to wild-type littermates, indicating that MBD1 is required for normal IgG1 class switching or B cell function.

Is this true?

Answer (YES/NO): YES